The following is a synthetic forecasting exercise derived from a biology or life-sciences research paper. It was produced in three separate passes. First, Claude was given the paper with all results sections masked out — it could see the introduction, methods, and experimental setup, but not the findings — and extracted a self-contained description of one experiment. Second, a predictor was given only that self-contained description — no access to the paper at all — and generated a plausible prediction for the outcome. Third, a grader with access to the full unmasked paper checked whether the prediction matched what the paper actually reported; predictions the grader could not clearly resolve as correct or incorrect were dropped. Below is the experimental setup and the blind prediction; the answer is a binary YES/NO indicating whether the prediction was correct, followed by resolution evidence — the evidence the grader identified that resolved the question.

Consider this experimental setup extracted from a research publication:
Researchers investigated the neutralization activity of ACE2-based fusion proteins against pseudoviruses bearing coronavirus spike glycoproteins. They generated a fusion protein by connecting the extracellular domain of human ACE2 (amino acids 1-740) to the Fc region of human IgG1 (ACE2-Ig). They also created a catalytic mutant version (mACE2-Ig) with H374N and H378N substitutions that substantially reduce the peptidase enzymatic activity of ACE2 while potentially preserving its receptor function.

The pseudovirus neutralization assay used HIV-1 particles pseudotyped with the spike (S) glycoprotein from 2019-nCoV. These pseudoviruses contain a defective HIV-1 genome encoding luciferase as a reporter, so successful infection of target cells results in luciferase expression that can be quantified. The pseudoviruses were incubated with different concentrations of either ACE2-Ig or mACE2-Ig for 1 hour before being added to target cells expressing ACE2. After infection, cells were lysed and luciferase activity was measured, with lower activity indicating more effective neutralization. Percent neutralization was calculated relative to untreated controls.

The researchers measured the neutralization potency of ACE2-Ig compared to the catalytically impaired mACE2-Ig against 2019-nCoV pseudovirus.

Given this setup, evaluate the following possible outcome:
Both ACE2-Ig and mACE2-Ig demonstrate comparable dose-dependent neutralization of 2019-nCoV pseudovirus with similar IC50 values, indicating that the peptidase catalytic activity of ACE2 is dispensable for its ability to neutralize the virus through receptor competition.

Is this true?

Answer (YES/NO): YES